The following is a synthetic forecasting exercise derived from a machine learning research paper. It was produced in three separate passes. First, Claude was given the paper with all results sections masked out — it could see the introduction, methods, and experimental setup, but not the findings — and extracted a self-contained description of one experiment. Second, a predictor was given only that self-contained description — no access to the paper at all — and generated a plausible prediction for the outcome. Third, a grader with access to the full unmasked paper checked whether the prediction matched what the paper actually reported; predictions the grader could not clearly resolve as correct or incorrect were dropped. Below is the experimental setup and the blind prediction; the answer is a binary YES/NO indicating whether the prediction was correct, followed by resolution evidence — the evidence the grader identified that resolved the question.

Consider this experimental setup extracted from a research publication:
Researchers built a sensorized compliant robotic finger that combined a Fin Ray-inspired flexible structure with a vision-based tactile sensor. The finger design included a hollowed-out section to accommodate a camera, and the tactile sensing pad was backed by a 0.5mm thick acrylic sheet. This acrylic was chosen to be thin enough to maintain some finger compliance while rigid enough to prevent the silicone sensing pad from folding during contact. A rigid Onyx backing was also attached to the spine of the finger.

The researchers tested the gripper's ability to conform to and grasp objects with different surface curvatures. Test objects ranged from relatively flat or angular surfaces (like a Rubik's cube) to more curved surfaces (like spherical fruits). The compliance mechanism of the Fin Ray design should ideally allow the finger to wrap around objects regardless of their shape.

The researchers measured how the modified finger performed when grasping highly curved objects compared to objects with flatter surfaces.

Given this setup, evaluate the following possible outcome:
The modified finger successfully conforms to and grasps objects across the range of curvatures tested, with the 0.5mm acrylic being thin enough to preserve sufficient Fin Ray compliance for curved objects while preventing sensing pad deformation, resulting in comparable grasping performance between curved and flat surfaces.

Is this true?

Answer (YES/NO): NO